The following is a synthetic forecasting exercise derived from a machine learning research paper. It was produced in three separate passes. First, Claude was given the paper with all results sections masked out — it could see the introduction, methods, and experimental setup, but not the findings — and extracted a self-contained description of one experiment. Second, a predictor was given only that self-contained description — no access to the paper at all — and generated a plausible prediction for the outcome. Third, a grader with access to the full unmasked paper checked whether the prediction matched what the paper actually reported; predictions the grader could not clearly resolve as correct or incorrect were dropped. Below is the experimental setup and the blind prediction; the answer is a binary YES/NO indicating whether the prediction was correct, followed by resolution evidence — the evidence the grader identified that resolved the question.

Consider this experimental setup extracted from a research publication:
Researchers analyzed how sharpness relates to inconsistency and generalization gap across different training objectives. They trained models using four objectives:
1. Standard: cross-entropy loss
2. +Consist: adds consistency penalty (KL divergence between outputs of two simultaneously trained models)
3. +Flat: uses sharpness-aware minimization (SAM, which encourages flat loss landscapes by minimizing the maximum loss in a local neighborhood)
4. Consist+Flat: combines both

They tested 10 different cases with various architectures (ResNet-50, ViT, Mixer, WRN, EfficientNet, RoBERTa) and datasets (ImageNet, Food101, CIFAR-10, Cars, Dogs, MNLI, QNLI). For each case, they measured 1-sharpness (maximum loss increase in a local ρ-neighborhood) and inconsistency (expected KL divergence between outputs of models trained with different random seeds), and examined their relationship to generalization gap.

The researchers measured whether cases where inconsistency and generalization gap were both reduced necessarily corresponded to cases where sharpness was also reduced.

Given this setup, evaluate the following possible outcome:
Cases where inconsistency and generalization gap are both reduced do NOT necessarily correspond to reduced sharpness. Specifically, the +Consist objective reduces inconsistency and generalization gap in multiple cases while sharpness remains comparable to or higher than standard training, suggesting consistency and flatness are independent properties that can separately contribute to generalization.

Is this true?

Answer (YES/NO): YES